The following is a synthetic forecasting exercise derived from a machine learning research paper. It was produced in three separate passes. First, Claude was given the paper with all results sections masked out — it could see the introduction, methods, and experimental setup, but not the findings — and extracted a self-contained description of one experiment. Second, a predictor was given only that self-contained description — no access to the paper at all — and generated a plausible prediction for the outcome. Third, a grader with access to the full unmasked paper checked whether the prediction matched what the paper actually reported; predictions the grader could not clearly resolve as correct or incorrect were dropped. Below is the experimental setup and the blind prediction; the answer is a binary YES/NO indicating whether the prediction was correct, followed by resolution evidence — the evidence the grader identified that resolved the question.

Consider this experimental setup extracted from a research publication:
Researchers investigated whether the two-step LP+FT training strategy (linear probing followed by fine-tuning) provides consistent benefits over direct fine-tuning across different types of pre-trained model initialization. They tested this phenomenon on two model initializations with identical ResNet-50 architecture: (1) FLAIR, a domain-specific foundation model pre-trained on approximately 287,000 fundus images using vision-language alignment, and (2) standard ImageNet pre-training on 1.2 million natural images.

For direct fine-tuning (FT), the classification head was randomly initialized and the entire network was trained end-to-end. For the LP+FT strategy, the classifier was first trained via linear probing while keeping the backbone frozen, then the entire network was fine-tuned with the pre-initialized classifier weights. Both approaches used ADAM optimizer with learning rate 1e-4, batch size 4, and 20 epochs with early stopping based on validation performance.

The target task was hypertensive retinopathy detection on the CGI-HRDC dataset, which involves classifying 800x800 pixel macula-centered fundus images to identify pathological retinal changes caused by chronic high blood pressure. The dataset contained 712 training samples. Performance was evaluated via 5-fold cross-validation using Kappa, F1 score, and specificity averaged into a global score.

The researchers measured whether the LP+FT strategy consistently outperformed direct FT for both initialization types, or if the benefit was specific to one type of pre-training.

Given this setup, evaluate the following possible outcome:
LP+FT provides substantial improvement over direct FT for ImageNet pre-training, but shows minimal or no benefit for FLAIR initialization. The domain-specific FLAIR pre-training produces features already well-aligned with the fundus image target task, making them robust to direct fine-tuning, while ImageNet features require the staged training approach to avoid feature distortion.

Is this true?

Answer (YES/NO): NO